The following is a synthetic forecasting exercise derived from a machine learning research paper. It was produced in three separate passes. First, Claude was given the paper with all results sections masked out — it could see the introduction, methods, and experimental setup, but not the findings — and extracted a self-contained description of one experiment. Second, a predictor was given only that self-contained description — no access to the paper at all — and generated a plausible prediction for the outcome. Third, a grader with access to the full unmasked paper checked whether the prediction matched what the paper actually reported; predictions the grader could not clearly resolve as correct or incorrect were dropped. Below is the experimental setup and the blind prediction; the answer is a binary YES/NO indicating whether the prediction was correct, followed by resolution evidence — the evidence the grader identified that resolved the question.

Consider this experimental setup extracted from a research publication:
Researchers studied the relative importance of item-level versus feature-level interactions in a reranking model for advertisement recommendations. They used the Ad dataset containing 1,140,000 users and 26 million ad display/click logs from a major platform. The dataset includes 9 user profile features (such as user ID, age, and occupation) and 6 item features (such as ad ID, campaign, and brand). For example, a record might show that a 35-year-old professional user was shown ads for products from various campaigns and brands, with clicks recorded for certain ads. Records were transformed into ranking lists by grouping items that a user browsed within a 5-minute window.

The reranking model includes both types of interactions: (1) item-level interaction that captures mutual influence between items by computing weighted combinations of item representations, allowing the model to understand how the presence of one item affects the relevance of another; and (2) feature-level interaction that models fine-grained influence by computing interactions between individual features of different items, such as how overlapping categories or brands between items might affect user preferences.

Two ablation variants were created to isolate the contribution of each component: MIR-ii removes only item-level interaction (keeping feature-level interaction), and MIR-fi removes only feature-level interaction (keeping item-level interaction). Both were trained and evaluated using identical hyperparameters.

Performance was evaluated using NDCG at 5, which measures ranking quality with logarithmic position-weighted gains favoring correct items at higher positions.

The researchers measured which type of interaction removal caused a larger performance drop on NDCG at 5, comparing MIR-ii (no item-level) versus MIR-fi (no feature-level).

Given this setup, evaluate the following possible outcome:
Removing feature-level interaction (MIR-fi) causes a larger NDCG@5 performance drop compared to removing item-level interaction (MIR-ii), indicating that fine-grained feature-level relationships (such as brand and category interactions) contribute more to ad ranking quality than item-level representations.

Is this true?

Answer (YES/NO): YES